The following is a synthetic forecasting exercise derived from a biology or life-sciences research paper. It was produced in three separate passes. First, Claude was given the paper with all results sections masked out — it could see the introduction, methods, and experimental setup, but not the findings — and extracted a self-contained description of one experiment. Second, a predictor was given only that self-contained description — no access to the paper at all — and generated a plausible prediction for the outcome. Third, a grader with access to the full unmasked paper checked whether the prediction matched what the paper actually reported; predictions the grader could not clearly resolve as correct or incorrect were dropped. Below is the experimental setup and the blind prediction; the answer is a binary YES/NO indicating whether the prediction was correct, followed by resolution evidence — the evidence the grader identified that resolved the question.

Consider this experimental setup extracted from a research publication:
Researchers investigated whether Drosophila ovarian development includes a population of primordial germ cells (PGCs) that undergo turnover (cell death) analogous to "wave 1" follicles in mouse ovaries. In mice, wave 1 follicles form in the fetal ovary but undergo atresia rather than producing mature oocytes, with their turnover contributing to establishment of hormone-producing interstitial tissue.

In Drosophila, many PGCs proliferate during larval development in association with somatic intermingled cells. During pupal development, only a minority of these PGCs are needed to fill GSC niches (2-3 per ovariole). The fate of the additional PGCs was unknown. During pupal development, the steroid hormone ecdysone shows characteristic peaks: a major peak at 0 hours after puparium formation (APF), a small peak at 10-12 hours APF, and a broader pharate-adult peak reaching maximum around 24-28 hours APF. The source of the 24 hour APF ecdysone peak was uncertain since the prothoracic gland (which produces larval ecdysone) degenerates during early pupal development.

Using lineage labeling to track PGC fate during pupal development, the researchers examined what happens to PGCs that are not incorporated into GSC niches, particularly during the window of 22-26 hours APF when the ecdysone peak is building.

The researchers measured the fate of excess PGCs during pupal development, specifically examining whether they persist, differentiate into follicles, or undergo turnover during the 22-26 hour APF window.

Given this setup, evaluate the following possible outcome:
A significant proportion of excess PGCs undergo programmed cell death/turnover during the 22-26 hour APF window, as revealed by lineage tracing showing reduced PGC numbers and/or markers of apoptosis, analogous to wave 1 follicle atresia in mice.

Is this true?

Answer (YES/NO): YES